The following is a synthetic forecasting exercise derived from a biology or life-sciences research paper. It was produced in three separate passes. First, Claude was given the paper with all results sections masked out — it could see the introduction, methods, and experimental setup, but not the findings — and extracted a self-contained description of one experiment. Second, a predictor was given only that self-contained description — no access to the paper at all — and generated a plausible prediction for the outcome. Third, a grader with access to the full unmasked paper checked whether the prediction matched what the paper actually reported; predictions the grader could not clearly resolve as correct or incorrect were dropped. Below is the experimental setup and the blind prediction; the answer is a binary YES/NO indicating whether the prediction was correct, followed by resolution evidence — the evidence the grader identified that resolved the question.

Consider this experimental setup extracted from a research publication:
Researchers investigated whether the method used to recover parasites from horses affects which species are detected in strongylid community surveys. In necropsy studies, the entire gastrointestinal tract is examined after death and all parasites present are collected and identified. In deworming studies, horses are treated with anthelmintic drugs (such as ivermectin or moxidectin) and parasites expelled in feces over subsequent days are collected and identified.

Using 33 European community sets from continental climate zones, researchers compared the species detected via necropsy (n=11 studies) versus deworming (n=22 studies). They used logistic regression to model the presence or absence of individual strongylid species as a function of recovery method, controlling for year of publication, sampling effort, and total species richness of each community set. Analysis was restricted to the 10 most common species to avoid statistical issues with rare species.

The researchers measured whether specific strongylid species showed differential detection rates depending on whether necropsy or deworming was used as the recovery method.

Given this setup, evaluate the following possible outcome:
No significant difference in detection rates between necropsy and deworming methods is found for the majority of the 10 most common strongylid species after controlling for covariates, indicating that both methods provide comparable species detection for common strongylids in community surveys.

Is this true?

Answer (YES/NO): NO